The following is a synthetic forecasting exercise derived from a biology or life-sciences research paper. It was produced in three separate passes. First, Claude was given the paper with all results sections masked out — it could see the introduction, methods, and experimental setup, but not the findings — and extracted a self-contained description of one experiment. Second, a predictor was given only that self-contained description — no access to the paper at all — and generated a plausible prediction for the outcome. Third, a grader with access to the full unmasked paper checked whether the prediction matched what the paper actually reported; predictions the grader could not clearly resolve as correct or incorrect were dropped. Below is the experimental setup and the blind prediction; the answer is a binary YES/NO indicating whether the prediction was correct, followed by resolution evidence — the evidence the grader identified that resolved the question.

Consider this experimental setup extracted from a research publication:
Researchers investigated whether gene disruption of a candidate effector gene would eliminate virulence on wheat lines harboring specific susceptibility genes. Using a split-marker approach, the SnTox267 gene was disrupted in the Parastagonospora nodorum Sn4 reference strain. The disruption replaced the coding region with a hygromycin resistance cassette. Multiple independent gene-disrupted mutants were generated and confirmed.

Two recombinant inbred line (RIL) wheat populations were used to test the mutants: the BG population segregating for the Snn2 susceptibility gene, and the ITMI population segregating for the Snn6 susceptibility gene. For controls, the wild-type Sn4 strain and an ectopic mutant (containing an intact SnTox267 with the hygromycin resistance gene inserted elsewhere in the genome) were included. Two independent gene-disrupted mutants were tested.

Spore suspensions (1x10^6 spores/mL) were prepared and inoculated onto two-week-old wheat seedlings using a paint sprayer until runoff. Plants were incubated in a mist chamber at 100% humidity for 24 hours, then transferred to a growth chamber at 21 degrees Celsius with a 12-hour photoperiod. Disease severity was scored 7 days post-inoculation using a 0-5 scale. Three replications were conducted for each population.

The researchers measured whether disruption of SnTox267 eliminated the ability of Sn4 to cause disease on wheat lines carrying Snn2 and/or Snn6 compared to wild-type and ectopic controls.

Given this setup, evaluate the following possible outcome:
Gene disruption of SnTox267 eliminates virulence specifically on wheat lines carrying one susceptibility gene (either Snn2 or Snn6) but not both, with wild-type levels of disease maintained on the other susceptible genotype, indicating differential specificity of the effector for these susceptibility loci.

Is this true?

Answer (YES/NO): NO